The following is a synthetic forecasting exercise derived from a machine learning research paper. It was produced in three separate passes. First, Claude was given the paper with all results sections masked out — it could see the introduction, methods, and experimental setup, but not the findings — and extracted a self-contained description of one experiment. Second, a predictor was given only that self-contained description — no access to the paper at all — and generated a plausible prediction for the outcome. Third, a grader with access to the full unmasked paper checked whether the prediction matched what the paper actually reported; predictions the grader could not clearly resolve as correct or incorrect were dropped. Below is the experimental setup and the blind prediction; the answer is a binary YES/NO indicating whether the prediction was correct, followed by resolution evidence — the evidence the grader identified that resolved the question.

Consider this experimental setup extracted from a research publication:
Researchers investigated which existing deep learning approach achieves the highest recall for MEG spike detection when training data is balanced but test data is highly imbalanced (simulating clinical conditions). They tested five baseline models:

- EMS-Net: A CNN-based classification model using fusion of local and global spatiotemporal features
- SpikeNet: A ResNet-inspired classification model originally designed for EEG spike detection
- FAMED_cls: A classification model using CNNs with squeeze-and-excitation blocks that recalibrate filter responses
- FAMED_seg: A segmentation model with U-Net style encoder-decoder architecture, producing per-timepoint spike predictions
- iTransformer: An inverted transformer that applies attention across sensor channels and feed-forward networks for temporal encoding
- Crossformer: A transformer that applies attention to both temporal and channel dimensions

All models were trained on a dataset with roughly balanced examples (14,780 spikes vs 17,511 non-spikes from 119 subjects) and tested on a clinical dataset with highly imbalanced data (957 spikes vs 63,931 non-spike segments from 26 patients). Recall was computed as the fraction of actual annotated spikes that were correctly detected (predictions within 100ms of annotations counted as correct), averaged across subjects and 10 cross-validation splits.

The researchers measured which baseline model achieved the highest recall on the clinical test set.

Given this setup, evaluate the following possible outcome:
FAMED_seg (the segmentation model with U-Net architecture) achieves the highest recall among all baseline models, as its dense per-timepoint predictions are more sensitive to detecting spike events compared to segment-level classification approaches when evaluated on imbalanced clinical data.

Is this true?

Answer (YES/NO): NO